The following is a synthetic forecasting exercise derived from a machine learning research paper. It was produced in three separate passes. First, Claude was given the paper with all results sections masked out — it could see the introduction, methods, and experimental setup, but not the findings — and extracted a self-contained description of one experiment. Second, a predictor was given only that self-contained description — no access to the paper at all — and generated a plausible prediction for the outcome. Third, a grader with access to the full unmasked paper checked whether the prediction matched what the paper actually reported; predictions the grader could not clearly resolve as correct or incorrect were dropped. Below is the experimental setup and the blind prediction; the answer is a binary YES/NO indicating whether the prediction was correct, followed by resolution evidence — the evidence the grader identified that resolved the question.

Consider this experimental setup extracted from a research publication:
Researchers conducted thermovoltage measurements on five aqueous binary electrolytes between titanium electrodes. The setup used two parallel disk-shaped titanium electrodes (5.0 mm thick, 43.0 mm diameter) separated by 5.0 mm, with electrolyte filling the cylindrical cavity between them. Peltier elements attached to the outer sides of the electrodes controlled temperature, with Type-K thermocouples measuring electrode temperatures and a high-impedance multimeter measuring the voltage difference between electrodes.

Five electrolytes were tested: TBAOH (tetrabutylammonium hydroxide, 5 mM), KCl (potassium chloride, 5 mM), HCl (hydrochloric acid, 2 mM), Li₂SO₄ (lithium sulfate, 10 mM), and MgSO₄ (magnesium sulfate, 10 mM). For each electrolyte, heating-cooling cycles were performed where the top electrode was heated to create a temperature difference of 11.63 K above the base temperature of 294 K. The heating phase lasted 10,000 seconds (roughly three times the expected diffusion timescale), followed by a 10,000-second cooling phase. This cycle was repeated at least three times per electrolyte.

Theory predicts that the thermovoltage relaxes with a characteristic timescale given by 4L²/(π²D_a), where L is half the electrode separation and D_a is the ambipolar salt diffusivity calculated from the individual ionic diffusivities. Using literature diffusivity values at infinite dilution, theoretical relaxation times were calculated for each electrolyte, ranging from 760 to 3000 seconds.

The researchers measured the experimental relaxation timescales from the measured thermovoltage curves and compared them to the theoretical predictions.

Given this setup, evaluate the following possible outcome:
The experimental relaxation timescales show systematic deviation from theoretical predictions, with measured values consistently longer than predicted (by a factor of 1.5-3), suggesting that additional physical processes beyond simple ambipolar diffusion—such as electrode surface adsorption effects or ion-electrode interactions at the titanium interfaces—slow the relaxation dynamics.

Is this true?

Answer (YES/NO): NO